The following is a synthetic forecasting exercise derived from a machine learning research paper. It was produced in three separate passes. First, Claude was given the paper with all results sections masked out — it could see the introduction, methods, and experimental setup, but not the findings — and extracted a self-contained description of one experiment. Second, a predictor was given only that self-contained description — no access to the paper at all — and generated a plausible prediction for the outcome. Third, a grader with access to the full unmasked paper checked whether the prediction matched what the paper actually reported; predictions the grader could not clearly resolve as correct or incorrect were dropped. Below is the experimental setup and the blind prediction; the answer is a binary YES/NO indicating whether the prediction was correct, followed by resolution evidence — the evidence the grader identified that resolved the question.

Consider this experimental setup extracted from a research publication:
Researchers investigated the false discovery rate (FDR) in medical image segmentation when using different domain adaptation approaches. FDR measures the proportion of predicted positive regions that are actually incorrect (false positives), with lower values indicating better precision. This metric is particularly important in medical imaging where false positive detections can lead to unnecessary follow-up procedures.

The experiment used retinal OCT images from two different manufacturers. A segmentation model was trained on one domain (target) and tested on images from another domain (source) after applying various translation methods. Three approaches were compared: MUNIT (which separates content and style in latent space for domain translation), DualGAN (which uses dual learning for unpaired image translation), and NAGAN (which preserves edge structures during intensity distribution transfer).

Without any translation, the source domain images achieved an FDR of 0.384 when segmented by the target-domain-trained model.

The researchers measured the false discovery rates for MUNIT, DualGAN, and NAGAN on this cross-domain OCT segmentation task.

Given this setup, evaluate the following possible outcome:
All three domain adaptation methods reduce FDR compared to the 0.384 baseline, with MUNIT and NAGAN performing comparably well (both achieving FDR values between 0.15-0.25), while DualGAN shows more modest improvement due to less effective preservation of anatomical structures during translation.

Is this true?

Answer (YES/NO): NO